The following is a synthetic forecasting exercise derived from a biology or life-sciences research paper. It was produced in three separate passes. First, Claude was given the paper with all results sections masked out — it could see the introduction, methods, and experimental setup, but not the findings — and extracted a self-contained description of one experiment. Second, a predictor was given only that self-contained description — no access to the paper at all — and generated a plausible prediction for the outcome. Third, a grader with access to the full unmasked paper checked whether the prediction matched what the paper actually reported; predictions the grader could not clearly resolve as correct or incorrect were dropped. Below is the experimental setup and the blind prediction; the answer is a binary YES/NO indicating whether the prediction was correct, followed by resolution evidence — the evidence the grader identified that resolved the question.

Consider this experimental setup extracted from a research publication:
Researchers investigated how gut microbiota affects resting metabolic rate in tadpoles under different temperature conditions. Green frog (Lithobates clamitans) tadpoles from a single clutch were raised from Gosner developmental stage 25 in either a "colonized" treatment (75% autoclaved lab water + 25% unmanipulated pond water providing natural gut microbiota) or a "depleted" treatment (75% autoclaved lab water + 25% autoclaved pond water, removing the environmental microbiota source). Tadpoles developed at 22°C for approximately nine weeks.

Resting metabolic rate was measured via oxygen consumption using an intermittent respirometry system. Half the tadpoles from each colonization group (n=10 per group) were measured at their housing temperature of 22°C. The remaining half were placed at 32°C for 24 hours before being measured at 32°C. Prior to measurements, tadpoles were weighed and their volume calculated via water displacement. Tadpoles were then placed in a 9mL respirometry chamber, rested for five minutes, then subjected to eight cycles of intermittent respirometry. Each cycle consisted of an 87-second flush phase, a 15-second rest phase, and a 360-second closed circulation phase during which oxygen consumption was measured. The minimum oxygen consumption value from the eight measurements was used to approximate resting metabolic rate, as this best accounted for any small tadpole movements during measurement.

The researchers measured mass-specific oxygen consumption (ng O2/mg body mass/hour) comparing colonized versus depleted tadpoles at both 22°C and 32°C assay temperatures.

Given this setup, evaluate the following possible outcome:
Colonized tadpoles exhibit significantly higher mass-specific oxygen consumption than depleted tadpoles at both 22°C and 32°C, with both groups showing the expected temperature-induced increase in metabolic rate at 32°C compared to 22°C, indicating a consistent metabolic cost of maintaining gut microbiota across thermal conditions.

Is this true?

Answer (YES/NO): NO